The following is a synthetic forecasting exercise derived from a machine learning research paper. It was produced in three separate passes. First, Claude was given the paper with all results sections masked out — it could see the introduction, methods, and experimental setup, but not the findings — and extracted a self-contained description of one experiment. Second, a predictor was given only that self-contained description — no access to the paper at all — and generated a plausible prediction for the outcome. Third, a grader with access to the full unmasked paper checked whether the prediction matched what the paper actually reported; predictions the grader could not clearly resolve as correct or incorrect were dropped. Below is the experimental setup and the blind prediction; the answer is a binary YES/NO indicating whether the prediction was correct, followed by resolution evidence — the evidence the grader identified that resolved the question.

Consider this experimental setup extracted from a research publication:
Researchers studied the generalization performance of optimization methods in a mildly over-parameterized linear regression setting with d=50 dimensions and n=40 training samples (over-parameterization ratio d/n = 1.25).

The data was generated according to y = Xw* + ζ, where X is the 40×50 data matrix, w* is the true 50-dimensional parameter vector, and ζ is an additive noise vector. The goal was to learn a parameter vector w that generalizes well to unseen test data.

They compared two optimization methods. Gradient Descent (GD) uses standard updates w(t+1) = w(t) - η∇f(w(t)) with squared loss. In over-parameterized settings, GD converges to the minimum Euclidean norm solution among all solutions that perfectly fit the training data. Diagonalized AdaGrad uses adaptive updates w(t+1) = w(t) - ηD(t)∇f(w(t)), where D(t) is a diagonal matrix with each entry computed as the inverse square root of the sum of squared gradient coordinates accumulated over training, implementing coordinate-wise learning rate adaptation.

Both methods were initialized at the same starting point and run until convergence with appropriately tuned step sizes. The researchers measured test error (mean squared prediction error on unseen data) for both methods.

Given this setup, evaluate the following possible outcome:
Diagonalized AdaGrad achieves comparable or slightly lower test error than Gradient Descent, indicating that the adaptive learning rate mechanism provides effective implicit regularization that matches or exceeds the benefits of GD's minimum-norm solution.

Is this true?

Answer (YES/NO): NO